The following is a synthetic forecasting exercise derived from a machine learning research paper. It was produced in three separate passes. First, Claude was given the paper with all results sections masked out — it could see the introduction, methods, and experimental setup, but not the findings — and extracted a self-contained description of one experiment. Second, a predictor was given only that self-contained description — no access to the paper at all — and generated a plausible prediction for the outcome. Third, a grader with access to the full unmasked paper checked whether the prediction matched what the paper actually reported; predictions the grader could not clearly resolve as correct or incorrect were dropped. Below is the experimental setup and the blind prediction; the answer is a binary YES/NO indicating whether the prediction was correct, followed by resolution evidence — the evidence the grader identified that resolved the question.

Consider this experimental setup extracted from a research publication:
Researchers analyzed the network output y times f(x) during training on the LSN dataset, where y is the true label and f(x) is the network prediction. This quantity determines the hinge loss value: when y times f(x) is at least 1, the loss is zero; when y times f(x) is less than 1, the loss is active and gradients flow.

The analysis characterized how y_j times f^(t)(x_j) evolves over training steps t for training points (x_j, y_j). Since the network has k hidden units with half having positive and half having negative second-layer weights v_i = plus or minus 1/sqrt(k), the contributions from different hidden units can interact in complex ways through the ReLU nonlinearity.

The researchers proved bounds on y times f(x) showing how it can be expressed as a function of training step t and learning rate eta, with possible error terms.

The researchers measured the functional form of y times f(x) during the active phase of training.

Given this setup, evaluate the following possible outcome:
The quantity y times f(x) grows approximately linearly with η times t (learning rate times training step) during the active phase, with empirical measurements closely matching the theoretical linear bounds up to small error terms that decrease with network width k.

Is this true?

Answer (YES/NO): NO